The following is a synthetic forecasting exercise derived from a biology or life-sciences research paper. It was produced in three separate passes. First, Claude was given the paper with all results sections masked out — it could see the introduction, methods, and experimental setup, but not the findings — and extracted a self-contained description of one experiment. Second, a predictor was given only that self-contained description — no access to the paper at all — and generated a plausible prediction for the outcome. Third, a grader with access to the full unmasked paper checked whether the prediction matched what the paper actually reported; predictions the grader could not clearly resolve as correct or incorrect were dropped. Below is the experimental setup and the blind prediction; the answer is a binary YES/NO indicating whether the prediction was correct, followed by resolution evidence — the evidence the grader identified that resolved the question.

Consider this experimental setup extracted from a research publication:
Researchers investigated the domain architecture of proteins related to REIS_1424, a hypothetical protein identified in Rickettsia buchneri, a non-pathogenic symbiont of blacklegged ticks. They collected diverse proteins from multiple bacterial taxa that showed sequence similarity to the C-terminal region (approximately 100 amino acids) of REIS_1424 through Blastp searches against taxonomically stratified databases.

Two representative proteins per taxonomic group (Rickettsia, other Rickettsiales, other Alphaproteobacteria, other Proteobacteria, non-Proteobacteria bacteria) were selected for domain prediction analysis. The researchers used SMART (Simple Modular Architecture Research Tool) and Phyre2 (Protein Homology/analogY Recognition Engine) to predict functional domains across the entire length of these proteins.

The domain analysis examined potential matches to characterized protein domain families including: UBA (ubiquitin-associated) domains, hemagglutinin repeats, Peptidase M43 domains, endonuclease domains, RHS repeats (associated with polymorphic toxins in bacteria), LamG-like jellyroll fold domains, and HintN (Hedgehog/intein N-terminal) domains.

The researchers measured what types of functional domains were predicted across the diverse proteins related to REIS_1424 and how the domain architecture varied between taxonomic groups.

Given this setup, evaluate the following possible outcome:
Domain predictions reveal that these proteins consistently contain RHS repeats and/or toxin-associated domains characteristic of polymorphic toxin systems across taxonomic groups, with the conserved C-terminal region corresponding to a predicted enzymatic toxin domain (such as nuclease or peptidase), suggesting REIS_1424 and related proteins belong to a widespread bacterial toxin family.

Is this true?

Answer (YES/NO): NO